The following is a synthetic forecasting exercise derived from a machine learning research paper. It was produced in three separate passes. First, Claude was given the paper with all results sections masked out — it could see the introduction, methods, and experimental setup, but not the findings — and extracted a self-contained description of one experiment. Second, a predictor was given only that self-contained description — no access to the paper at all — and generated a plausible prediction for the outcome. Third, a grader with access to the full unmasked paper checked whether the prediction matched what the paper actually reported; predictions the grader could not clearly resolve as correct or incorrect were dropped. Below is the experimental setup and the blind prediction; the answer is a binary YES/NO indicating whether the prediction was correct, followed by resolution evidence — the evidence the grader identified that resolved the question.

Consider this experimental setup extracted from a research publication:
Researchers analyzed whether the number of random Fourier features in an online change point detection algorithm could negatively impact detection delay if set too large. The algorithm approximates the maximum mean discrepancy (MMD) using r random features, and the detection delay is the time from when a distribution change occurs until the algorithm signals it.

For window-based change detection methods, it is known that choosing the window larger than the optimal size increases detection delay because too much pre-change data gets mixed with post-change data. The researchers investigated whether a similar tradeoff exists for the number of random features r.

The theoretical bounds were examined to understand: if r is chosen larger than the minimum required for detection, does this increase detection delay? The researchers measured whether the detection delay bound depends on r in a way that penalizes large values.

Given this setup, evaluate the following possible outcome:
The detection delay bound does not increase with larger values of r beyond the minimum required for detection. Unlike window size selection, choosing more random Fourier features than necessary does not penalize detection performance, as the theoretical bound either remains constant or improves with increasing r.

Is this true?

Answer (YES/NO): YES